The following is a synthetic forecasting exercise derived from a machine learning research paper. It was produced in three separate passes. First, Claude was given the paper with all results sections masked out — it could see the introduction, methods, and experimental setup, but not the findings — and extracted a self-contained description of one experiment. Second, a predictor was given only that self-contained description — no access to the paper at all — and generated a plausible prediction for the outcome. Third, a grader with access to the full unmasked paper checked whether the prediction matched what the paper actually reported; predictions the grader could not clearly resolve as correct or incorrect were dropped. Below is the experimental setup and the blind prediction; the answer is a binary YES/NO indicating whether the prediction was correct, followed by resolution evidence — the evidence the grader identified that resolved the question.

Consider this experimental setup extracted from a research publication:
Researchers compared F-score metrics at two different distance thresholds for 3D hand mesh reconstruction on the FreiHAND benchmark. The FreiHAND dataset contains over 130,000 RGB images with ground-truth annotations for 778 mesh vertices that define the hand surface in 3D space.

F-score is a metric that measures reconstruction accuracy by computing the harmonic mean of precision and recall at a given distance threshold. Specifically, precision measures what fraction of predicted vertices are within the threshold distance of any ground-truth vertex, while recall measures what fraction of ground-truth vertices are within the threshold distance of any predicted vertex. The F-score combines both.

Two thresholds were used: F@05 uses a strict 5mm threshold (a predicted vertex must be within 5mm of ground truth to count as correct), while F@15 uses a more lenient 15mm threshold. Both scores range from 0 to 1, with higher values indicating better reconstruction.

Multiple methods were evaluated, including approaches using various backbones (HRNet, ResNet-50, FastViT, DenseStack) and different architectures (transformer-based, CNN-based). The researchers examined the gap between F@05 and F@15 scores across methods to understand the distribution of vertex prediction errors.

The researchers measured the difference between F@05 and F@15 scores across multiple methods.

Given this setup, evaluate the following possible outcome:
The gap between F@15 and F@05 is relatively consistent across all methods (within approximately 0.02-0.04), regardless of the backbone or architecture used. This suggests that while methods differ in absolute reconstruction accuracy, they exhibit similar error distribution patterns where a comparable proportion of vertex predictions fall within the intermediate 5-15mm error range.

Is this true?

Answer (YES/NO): NO